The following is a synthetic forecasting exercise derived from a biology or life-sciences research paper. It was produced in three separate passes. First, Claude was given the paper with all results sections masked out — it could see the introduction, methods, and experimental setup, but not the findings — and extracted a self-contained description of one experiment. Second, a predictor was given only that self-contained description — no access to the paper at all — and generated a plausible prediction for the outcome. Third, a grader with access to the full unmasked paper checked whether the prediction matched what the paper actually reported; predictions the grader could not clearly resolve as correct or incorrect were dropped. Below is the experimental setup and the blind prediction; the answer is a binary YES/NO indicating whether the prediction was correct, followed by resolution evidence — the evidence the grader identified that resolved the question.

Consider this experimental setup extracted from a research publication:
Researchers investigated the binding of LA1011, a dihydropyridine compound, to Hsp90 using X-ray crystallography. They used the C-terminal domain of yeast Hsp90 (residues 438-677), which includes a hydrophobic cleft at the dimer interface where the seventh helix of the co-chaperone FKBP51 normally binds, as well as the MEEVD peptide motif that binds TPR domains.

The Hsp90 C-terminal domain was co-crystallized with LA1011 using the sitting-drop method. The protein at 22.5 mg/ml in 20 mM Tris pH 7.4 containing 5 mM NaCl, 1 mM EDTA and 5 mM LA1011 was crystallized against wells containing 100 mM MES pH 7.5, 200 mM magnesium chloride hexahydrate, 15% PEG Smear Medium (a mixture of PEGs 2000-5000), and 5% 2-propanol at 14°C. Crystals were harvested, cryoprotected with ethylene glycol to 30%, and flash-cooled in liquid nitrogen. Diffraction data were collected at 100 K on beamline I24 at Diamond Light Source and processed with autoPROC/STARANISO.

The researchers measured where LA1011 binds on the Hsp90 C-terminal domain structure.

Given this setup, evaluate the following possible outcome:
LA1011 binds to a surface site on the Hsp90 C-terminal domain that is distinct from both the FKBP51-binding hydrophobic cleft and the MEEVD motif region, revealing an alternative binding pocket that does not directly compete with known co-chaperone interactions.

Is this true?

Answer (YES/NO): NO